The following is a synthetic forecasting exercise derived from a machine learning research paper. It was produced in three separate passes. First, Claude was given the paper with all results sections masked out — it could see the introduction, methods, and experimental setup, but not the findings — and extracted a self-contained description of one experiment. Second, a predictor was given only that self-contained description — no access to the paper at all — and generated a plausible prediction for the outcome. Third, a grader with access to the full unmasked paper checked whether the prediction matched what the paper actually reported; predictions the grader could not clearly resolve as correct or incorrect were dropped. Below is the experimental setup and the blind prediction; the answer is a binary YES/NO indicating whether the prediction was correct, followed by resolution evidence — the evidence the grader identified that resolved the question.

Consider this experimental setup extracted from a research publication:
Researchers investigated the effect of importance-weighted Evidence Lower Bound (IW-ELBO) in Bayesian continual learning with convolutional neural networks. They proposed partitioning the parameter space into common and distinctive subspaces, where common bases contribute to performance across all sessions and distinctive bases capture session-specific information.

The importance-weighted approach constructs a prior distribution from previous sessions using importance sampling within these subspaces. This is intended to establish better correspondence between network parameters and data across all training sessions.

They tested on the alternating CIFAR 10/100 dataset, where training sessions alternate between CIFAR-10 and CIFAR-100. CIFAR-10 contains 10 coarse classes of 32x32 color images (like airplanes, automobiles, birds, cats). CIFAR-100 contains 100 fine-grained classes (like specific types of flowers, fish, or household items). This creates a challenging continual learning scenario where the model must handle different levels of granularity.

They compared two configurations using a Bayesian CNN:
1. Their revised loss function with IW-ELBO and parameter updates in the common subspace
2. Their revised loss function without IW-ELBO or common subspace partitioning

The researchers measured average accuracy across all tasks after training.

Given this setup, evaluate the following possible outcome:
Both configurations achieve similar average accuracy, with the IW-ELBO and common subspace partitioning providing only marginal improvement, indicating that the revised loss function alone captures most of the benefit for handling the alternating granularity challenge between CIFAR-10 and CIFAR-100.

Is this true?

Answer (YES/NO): YES